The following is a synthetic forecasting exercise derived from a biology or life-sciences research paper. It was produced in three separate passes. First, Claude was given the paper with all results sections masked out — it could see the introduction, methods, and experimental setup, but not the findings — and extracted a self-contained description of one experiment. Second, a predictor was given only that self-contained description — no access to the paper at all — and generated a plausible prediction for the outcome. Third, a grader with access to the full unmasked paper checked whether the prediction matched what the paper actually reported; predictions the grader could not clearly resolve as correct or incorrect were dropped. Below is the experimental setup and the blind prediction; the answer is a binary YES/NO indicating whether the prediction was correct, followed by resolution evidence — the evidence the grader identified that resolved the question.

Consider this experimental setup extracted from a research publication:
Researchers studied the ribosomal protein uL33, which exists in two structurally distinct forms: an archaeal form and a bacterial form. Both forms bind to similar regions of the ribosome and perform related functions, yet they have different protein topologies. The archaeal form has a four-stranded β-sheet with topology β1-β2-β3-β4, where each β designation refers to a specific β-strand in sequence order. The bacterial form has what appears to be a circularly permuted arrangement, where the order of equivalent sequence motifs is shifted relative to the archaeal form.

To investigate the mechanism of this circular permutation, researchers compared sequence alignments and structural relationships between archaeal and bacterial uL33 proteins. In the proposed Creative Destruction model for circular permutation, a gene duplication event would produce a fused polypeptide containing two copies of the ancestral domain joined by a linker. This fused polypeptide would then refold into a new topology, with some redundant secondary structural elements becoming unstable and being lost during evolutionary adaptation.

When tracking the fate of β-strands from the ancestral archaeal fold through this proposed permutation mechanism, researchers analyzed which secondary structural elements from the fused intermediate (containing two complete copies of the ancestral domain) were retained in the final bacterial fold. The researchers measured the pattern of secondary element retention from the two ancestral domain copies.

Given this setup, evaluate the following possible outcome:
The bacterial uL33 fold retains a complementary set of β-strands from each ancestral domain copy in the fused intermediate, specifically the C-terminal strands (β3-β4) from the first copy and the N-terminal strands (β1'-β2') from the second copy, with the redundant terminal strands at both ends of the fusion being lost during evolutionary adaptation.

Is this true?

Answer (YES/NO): YES